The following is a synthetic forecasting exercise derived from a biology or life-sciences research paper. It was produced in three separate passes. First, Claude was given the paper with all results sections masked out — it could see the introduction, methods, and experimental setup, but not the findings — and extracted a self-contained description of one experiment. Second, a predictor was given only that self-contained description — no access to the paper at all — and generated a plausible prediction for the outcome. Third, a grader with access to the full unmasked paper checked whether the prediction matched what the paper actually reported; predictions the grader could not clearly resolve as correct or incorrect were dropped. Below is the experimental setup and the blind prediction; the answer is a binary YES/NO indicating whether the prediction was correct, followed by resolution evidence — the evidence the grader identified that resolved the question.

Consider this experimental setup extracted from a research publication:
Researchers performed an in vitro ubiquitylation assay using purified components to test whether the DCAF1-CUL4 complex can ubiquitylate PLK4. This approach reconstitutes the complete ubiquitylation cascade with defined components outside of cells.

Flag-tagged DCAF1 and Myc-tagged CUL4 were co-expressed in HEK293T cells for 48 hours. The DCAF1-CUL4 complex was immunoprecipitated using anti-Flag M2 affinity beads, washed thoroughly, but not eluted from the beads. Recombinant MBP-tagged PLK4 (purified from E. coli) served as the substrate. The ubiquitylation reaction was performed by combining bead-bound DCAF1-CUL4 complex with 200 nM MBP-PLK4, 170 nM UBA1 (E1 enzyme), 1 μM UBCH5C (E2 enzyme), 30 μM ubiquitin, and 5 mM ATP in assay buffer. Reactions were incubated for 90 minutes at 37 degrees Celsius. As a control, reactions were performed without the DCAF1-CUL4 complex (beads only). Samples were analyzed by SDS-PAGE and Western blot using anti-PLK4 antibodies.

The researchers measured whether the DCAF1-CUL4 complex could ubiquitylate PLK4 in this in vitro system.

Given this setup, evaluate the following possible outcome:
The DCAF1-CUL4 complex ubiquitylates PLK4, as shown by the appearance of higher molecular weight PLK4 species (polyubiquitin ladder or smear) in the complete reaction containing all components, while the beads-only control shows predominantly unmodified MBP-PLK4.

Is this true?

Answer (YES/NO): YES